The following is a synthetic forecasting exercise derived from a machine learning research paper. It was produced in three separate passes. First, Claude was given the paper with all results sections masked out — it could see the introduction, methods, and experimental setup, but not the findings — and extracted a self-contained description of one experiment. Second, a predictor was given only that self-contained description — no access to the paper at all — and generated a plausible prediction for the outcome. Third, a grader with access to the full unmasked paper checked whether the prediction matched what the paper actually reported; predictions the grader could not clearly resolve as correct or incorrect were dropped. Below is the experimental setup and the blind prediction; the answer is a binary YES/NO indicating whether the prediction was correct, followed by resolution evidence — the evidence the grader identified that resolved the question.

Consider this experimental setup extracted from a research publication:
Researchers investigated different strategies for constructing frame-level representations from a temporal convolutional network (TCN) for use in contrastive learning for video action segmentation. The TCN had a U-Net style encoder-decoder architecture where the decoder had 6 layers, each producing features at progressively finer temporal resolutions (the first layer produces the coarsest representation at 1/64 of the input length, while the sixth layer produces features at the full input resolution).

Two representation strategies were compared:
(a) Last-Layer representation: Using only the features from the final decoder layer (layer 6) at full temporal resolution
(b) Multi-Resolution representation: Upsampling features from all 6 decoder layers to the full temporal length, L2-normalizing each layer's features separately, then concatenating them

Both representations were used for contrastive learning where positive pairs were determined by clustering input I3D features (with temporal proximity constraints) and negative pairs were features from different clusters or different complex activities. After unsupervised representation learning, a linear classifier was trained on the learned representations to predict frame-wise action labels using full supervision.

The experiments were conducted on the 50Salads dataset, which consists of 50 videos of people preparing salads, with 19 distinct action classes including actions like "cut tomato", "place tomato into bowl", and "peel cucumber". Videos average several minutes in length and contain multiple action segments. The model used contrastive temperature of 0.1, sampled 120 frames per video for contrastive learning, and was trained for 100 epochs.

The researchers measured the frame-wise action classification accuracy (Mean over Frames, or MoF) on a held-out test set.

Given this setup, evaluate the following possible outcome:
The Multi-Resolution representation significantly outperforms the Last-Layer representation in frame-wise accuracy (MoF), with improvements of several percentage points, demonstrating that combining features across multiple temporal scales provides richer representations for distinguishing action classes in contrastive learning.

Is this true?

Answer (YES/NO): YES